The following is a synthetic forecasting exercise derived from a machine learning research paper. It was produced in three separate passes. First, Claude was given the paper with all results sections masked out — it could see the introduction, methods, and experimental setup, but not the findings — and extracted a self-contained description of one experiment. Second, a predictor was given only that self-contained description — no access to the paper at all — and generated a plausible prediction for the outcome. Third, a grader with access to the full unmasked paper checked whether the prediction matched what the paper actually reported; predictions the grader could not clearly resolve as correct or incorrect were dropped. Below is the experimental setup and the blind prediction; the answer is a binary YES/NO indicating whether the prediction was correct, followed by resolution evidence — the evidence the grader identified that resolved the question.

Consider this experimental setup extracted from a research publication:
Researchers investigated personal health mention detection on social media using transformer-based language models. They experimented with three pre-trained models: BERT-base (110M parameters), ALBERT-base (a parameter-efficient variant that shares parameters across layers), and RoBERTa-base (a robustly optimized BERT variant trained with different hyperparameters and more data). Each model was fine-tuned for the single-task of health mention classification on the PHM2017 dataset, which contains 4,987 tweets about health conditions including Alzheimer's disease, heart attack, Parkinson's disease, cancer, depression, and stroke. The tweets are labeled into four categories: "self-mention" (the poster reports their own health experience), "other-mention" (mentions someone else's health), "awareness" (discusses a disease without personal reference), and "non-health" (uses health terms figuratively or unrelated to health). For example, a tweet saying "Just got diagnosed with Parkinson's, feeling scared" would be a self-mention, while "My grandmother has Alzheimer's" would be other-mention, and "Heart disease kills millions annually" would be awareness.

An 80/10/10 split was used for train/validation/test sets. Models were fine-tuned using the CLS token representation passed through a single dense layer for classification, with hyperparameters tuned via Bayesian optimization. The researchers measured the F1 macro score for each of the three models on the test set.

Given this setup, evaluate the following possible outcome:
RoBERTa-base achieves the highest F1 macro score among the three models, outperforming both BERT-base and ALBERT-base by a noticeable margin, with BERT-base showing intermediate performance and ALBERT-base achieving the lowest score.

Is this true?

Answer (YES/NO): NO